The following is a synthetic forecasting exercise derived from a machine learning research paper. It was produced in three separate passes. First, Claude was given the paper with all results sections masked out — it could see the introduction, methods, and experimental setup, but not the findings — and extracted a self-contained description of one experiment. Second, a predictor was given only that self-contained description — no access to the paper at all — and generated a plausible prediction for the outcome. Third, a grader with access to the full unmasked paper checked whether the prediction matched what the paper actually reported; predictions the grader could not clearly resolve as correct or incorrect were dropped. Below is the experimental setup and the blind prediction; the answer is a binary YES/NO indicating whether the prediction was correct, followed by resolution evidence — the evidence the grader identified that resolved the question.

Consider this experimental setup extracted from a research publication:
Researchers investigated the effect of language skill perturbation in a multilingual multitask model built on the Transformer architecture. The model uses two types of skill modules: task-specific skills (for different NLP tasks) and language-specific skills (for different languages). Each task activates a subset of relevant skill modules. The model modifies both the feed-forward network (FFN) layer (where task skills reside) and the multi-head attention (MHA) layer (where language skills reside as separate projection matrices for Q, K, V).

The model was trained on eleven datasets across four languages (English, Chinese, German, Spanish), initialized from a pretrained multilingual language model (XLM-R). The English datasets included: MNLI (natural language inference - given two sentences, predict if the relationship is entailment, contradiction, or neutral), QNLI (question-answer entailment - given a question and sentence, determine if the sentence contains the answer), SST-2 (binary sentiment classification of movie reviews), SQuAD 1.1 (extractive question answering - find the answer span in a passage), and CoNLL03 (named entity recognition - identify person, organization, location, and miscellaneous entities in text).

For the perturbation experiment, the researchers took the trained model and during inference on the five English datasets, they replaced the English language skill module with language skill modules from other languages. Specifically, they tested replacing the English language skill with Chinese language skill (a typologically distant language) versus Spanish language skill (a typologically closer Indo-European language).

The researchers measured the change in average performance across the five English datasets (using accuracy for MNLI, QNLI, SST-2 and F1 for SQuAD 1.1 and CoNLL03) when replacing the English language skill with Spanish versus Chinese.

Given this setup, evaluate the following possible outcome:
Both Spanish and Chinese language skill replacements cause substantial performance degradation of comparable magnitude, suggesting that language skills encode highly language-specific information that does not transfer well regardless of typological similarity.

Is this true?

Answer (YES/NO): NO